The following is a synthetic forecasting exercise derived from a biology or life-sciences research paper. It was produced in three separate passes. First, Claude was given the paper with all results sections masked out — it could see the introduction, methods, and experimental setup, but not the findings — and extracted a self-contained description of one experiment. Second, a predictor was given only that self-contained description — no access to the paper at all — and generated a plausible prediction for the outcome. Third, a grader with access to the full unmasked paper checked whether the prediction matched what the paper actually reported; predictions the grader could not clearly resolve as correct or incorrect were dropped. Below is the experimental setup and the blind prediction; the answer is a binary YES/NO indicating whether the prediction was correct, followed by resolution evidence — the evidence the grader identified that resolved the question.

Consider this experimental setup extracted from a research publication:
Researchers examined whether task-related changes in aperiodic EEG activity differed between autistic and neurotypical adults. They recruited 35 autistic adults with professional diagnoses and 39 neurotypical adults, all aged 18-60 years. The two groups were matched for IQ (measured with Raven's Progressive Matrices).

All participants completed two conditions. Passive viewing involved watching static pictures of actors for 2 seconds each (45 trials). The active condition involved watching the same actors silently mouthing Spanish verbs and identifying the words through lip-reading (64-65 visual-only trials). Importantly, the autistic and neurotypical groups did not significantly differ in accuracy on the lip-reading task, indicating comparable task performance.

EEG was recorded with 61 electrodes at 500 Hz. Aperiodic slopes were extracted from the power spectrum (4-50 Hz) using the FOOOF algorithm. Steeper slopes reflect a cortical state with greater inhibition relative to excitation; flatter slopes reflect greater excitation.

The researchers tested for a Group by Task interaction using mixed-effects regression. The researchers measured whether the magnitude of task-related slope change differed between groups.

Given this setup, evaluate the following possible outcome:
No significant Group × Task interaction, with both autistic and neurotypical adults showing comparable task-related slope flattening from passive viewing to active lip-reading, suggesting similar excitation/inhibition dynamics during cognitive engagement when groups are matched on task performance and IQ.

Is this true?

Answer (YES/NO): NO